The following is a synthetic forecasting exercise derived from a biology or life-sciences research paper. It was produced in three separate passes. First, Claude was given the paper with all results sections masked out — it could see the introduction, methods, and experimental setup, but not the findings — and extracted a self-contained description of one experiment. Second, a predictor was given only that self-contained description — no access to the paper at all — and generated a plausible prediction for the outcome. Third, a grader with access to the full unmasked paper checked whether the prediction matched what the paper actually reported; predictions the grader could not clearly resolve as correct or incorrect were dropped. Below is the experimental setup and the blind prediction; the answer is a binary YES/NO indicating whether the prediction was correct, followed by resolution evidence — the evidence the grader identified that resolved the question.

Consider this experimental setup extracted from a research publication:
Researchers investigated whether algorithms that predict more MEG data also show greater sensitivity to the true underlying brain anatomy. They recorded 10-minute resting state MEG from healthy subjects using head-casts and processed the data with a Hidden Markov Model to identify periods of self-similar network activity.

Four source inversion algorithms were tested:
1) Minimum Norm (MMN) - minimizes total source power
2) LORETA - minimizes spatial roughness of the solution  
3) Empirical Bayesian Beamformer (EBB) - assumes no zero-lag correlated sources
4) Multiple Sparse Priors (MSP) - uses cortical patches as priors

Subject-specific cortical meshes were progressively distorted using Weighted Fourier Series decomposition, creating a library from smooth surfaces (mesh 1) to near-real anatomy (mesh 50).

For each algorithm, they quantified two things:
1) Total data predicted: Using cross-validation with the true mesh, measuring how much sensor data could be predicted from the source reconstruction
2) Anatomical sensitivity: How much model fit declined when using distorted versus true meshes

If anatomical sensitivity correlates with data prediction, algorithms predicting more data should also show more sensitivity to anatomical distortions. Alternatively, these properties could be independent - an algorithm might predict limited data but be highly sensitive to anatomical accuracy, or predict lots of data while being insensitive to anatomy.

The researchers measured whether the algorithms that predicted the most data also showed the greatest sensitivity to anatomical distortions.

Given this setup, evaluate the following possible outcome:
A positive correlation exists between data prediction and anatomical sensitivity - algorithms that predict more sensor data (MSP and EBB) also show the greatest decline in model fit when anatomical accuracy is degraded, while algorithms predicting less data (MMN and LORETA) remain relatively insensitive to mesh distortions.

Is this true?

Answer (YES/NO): NO